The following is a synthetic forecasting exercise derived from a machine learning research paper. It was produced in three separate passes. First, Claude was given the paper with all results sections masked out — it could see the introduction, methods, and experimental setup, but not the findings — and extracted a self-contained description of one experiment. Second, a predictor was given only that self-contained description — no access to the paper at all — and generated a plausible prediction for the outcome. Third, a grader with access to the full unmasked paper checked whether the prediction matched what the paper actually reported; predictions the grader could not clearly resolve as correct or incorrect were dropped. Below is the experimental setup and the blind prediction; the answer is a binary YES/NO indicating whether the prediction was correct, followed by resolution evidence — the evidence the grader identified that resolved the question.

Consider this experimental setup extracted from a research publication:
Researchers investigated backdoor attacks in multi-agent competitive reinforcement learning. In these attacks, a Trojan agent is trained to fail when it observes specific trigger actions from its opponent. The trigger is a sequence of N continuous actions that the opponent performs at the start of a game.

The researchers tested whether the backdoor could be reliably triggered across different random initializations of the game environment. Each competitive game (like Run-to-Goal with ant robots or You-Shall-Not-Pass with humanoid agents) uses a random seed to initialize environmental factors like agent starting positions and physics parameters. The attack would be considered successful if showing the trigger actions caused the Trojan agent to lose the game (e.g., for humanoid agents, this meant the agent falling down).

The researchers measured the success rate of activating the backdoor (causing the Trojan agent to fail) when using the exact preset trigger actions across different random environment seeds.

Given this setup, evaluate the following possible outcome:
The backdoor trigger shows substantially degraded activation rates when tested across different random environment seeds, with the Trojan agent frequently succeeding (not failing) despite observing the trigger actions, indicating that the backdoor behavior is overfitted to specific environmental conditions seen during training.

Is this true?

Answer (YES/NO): NO